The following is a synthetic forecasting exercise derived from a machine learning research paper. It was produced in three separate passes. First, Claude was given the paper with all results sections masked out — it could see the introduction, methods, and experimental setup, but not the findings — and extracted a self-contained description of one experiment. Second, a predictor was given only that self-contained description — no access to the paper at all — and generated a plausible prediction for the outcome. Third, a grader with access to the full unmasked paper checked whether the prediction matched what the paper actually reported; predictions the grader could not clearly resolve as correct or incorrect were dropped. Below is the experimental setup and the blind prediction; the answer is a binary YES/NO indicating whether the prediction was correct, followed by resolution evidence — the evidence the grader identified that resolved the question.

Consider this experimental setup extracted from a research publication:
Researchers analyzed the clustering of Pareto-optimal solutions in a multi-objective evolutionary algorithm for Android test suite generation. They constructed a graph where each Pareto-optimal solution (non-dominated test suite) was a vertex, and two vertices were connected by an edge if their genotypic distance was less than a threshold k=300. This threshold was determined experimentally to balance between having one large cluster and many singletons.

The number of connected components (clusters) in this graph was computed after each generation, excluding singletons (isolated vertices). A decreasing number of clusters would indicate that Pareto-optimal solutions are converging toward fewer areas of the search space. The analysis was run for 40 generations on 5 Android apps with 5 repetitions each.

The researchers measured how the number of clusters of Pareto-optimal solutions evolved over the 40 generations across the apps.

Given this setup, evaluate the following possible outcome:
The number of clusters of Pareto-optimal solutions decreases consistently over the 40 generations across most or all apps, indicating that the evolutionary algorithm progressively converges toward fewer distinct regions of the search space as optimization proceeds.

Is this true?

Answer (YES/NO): YES